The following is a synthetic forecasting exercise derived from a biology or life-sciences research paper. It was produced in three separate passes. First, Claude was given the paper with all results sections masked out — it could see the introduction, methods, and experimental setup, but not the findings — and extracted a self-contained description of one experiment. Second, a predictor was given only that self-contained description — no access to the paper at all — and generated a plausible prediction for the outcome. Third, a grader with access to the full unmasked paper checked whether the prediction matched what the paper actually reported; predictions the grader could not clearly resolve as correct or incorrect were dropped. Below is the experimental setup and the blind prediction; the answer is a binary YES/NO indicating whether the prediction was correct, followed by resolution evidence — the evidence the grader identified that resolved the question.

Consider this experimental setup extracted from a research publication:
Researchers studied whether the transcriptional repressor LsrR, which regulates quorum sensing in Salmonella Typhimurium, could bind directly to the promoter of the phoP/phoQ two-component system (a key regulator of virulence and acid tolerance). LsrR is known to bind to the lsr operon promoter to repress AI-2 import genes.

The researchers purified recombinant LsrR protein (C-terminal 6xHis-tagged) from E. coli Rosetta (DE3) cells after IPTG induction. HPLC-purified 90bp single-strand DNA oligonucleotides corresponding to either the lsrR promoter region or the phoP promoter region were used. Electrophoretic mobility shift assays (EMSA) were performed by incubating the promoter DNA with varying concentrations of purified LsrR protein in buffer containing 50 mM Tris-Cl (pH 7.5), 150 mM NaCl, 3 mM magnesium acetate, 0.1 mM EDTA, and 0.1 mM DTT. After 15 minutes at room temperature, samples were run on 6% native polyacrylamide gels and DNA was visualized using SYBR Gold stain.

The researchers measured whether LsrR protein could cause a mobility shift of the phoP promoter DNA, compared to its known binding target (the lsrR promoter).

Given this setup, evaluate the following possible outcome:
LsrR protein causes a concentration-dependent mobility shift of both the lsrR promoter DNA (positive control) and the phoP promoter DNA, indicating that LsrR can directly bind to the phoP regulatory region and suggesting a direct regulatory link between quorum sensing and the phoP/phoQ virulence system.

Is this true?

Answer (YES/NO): YES